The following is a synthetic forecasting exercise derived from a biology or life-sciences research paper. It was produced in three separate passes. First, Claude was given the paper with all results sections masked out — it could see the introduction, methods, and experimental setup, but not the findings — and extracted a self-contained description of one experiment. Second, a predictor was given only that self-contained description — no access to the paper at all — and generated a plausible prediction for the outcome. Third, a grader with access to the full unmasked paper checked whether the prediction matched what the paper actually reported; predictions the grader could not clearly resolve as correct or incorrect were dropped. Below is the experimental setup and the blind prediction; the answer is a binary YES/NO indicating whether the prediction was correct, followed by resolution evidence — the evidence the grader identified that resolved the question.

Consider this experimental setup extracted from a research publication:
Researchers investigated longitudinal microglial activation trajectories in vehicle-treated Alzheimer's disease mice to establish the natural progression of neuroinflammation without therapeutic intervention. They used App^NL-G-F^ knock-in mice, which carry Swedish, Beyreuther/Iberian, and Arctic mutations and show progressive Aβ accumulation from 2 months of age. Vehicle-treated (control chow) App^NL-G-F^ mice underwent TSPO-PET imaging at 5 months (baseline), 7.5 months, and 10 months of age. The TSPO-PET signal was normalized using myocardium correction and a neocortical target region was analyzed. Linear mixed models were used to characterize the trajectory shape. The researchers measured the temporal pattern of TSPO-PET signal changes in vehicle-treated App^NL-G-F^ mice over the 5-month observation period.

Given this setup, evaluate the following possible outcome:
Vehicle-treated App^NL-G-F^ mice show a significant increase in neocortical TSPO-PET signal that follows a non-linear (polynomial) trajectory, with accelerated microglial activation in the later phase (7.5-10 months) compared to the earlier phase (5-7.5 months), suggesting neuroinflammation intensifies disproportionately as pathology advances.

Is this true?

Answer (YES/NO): NO